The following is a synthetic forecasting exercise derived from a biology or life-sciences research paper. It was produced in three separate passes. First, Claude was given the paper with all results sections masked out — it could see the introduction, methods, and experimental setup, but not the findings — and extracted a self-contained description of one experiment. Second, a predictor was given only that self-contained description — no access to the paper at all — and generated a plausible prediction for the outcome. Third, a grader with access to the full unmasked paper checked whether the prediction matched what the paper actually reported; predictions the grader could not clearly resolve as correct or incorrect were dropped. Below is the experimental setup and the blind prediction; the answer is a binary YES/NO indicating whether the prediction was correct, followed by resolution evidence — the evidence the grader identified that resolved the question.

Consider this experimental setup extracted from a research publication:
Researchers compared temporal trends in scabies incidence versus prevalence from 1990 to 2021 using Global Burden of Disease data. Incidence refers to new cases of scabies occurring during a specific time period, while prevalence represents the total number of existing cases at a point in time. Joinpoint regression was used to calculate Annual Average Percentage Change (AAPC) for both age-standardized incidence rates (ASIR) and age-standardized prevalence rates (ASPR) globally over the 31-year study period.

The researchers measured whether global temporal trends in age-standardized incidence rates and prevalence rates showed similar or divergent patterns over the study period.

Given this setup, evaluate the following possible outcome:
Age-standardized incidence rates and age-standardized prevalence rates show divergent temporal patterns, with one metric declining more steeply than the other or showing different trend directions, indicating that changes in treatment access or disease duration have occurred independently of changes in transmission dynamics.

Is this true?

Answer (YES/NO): NO